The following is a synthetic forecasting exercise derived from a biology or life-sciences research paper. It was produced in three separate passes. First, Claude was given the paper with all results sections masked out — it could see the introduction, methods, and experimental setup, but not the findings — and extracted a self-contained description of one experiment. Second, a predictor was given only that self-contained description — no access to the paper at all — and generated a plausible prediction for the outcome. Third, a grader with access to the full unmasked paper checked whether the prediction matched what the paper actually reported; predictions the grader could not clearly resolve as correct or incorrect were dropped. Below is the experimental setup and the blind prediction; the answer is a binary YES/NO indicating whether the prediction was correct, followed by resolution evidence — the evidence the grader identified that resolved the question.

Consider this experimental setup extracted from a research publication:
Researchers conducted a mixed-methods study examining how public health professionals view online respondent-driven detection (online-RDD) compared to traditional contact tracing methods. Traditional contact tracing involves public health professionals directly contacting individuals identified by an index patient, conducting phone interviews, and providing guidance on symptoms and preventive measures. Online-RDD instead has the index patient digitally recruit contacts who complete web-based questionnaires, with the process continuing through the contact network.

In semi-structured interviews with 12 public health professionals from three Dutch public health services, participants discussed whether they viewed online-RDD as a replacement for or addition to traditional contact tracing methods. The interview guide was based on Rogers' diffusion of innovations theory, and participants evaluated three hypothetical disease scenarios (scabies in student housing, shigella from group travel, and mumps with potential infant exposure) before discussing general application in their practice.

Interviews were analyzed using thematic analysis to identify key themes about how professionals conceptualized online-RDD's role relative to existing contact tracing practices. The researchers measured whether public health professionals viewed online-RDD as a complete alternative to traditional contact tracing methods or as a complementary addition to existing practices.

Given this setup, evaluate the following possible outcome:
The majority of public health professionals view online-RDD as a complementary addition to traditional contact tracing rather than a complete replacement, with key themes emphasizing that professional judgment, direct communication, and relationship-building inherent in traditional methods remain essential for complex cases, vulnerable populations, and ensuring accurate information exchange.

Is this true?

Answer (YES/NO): YES